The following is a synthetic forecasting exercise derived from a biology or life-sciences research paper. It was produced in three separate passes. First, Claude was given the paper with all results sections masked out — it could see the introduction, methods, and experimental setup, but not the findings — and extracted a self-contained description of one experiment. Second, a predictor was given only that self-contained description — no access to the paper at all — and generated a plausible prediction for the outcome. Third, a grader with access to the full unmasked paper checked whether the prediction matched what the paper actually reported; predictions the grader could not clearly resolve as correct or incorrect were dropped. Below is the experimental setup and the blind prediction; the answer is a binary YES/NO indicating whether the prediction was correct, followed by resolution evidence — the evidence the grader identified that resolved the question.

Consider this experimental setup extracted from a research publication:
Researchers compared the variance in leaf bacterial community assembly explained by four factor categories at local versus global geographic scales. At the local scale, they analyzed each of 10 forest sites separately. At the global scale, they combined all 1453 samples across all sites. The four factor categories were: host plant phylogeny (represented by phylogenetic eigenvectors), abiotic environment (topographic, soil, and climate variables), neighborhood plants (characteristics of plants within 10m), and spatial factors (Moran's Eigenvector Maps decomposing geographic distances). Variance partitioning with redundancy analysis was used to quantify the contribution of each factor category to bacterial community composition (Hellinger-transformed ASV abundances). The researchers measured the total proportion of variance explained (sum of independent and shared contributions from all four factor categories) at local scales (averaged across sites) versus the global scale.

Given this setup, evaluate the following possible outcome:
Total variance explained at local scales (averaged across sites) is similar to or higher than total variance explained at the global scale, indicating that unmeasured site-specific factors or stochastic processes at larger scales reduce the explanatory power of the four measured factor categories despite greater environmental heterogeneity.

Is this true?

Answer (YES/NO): NO